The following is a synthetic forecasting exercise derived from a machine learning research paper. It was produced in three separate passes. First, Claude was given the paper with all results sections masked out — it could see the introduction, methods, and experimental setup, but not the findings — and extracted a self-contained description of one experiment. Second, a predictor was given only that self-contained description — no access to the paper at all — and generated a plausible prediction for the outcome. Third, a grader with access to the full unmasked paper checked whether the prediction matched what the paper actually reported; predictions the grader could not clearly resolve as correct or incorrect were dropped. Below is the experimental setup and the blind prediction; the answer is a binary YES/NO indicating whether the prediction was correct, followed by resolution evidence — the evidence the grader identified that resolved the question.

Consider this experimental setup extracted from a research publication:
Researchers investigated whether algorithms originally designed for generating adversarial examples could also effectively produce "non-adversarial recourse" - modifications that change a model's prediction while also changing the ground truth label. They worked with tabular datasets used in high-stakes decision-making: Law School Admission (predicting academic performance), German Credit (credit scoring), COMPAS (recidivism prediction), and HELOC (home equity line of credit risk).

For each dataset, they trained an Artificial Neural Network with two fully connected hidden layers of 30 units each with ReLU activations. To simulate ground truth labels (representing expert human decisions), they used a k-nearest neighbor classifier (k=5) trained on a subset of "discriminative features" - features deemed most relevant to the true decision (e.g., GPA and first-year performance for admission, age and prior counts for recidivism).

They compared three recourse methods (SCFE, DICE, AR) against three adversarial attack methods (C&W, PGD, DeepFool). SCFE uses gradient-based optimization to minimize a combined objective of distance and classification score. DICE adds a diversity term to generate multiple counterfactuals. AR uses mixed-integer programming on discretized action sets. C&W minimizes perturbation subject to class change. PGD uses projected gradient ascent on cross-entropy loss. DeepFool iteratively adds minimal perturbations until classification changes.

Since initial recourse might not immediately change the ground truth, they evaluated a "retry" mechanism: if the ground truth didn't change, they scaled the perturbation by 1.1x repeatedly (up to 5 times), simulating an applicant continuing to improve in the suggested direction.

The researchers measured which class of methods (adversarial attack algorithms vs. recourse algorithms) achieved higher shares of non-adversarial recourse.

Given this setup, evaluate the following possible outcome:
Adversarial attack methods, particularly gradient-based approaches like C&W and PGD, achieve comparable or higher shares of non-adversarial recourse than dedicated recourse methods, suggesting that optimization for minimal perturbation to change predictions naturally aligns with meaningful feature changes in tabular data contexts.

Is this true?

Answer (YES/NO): YES